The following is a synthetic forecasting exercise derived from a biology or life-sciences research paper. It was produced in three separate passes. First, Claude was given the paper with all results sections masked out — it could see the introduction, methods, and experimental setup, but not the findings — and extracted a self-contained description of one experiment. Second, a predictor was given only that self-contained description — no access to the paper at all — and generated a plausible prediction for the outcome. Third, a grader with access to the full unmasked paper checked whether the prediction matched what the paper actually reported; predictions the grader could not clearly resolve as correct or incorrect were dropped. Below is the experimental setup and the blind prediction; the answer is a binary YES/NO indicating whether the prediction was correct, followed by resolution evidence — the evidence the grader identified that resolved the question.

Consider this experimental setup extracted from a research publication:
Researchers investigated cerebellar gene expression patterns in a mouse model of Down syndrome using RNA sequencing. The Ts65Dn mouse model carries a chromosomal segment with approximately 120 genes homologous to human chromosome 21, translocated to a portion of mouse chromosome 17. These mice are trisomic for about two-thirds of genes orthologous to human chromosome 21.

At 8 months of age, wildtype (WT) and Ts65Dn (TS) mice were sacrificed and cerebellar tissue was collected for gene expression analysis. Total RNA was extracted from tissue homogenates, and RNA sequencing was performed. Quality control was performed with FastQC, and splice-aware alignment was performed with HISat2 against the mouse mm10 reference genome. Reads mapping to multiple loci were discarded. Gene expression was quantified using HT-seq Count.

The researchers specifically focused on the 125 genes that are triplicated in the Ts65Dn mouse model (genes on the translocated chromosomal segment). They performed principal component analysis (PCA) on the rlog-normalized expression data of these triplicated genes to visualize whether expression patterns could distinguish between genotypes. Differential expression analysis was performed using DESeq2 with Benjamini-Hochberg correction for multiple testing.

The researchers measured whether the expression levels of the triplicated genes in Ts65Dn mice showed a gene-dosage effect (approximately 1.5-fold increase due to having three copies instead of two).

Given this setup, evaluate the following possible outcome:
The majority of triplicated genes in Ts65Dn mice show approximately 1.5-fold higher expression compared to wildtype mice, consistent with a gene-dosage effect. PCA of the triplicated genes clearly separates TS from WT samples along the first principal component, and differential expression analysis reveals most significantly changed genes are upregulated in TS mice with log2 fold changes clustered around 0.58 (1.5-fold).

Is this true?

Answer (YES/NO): NO